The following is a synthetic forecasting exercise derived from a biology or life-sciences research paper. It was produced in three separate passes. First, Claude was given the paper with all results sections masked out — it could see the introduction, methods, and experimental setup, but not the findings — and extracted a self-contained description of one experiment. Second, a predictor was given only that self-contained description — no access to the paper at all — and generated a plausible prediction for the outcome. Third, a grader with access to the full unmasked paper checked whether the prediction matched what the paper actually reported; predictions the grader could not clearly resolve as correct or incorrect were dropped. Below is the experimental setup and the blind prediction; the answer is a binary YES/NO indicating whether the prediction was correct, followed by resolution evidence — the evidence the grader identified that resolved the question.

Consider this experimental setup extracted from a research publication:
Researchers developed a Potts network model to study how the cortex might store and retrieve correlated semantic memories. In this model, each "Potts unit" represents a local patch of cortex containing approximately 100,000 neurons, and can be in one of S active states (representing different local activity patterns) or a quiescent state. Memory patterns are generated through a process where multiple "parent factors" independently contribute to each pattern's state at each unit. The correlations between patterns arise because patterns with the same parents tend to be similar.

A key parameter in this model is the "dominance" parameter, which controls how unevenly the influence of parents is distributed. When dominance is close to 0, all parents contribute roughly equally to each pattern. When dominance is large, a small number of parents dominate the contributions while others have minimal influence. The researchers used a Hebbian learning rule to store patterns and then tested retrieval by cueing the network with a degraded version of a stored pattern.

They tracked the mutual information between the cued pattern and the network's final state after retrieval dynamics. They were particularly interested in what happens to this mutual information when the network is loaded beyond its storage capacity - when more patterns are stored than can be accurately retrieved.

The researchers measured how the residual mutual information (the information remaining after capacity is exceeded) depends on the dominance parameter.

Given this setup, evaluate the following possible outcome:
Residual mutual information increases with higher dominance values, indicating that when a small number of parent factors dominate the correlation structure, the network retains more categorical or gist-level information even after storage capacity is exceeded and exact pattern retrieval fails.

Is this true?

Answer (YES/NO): NO